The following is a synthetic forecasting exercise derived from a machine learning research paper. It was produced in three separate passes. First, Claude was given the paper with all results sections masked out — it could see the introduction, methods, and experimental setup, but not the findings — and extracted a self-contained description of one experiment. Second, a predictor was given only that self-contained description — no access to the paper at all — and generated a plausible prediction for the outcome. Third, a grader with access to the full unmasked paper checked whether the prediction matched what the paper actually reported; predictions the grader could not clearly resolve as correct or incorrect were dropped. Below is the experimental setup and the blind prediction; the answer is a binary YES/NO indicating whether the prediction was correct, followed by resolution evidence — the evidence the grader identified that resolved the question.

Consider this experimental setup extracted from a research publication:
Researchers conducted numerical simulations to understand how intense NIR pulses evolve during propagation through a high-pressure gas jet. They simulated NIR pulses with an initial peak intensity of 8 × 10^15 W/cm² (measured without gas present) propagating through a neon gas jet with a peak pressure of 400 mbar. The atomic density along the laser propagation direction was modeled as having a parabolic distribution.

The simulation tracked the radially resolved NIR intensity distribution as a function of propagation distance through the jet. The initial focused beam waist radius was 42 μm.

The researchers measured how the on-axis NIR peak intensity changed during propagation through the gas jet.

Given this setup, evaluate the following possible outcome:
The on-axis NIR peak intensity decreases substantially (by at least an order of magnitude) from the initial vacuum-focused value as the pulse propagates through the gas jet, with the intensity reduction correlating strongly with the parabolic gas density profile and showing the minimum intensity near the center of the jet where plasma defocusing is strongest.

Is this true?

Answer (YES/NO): NO